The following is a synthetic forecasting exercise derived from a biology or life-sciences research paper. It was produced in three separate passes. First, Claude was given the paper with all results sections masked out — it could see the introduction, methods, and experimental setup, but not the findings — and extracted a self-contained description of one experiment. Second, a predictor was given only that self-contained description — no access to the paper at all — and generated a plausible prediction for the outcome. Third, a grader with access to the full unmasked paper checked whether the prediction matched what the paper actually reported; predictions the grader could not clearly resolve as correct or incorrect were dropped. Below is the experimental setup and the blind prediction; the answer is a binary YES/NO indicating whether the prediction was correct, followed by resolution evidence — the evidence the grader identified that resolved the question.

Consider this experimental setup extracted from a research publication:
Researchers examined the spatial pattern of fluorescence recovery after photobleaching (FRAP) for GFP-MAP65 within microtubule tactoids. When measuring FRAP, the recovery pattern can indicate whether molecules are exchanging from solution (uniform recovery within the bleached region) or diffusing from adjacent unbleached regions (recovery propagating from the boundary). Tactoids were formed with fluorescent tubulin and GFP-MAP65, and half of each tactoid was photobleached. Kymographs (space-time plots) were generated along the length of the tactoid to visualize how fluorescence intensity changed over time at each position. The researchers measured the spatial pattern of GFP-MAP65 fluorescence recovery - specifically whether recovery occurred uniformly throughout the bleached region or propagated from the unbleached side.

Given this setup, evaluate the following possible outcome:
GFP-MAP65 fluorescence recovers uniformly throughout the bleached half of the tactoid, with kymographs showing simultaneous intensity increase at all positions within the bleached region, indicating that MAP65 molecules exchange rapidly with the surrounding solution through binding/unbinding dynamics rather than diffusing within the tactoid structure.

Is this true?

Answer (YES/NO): YES